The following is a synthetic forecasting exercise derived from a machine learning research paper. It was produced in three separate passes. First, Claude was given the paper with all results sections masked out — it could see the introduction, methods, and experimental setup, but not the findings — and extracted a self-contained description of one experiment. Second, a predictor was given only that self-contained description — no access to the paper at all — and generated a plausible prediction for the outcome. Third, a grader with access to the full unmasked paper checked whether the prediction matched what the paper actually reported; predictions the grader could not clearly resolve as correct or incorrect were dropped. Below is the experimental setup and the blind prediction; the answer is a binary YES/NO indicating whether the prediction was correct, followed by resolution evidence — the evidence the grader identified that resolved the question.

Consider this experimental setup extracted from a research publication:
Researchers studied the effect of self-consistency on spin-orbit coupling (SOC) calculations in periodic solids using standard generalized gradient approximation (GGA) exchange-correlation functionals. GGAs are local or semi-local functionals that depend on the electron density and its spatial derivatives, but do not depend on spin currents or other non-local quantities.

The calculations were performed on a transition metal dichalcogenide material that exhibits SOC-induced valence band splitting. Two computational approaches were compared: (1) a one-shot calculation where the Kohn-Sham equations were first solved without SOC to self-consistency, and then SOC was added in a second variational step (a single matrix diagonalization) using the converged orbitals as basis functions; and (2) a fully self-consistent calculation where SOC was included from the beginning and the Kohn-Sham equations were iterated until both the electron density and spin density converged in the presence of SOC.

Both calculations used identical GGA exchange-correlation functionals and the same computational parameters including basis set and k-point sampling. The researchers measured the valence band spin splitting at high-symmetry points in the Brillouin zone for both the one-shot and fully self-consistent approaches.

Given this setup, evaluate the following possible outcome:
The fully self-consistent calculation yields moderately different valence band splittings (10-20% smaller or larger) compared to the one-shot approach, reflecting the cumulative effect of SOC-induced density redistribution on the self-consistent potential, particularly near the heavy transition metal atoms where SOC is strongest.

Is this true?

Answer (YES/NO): NO